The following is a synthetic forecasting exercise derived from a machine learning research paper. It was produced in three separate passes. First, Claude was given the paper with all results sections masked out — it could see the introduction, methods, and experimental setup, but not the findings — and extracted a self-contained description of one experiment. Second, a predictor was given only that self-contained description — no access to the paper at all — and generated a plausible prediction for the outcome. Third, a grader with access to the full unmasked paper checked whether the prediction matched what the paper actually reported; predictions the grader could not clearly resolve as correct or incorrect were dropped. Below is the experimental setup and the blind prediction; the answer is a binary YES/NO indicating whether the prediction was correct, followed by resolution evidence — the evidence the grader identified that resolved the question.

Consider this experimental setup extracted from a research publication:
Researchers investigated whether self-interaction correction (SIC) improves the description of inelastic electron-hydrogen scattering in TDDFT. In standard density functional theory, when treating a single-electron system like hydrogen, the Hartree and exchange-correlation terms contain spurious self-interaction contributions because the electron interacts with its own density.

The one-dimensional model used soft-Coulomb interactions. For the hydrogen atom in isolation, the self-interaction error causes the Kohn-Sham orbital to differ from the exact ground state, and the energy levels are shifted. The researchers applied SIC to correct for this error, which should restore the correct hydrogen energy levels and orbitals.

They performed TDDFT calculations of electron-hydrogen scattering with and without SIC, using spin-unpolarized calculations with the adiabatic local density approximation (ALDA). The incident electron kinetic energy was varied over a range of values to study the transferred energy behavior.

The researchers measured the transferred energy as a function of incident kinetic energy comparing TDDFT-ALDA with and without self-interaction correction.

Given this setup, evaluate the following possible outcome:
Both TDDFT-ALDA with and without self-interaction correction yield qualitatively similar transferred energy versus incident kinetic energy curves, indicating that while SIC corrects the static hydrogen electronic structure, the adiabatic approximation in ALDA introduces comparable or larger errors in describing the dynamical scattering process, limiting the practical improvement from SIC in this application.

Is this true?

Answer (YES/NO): YES